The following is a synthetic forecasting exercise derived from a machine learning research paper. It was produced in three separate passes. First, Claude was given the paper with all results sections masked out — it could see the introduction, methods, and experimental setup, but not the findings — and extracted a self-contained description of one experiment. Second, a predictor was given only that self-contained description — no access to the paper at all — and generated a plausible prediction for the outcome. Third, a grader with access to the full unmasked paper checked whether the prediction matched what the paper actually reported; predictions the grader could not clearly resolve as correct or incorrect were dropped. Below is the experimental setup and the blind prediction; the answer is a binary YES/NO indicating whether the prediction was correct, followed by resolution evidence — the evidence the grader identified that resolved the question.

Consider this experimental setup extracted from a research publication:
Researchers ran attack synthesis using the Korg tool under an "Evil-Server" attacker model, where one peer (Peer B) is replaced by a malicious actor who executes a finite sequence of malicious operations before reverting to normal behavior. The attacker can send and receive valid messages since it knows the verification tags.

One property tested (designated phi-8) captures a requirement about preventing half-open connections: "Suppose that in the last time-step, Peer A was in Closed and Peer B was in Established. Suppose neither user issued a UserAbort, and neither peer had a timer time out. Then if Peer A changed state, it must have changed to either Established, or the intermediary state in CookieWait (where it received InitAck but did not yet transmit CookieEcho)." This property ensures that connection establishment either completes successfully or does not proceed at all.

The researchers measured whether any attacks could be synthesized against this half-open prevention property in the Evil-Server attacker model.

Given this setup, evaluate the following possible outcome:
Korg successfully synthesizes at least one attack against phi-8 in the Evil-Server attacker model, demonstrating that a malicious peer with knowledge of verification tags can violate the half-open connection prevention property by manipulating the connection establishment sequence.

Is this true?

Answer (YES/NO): YES